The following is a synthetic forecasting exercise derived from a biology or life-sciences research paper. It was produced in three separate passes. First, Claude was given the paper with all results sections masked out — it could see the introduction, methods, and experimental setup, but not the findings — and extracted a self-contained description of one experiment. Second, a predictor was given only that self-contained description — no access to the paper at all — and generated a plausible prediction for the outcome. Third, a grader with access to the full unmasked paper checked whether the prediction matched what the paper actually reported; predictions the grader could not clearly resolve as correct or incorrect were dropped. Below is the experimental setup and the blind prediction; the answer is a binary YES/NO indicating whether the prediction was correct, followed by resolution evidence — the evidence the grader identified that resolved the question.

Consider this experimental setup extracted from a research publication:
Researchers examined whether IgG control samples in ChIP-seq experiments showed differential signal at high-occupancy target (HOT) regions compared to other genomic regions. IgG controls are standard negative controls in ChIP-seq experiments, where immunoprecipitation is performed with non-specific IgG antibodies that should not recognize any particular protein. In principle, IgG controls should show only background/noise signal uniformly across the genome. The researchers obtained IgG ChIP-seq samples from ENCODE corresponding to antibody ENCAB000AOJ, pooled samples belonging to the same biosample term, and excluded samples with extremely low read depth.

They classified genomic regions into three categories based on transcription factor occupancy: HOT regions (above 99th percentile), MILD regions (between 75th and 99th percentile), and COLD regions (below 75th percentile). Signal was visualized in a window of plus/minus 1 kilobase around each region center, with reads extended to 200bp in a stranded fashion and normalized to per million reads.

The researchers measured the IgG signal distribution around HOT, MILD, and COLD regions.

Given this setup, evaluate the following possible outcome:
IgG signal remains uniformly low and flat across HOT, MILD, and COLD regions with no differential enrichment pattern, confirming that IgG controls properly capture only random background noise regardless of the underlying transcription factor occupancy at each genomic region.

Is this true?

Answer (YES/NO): NO